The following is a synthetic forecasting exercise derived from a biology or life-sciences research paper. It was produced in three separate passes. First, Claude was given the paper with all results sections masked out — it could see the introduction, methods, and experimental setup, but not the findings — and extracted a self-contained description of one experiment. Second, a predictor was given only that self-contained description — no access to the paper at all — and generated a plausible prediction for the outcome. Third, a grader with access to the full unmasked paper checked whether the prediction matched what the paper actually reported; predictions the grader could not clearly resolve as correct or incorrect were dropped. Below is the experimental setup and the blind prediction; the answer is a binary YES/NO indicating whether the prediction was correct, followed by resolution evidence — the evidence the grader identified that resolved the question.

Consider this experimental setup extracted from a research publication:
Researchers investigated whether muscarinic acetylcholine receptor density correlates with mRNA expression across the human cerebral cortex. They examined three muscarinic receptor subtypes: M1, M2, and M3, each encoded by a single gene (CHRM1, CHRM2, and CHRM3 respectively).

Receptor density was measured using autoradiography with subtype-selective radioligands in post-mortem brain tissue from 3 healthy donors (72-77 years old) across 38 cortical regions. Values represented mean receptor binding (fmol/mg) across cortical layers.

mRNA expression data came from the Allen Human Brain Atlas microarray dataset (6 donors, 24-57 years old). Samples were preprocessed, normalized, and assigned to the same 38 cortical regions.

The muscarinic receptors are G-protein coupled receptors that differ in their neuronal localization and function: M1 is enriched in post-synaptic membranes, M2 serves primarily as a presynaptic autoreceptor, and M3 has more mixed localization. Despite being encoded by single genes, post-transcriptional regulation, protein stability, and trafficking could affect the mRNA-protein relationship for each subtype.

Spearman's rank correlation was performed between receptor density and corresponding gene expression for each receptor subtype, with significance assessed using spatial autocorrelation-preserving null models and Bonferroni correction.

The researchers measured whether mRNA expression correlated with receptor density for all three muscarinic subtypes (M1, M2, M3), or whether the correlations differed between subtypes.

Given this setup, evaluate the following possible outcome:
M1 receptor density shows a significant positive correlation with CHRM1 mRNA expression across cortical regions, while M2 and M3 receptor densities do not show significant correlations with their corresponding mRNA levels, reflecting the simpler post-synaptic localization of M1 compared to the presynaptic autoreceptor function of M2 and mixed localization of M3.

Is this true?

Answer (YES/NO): NO